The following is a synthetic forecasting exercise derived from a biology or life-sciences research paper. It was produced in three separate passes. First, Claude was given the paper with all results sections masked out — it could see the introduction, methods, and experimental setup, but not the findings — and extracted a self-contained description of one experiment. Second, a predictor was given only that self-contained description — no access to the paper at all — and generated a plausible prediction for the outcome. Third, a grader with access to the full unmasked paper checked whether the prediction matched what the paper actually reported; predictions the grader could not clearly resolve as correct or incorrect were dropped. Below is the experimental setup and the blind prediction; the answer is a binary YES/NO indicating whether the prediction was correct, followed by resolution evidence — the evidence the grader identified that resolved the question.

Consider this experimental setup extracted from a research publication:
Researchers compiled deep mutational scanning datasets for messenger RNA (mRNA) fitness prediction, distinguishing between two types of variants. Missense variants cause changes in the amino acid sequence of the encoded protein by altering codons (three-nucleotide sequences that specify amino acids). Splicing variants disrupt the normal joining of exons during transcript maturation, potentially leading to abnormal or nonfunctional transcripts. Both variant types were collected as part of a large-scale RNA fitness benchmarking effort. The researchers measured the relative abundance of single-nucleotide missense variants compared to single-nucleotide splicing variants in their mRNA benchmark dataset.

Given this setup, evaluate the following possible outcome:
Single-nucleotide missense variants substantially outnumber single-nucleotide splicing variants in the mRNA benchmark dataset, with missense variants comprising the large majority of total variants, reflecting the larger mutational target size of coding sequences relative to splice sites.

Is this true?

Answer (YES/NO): YES